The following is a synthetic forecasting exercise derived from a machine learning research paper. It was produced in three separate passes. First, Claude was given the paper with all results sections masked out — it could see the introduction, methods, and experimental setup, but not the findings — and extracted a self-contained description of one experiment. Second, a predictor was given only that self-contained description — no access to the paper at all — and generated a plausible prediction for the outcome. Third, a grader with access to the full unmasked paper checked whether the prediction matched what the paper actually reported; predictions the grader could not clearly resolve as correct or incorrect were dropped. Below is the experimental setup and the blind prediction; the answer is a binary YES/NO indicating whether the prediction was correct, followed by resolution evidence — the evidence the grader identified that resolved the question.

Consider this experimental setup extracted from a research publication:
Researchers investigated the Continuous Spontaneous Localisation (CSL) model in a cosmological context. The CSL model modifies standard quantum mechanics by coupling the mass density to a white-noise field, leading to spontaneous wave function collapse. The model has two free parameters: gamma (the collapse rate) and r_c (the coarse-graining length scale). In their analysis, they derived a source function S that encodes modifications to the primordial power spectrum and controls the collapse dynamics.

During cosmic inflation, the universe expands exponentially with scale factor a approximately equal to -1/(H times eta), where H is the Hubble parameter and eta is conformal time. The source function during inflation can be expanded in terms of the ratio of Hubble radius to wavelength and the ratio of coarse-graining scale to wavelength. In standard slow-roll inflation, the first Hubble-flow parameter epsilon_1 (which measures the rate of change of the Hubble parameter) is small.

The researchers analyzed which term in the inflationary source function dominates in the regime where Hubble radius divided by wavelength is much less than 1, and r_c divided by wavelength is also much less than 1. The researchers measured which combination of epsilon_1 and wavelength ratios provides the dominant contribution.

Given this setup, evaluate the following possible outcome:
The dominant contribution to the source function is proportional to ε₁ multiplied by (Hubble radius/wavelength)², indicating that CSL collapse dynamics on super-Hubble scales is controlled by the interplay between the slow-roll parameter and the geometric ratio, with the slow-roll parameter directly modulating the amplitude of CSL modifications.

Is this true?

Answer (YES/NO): NO